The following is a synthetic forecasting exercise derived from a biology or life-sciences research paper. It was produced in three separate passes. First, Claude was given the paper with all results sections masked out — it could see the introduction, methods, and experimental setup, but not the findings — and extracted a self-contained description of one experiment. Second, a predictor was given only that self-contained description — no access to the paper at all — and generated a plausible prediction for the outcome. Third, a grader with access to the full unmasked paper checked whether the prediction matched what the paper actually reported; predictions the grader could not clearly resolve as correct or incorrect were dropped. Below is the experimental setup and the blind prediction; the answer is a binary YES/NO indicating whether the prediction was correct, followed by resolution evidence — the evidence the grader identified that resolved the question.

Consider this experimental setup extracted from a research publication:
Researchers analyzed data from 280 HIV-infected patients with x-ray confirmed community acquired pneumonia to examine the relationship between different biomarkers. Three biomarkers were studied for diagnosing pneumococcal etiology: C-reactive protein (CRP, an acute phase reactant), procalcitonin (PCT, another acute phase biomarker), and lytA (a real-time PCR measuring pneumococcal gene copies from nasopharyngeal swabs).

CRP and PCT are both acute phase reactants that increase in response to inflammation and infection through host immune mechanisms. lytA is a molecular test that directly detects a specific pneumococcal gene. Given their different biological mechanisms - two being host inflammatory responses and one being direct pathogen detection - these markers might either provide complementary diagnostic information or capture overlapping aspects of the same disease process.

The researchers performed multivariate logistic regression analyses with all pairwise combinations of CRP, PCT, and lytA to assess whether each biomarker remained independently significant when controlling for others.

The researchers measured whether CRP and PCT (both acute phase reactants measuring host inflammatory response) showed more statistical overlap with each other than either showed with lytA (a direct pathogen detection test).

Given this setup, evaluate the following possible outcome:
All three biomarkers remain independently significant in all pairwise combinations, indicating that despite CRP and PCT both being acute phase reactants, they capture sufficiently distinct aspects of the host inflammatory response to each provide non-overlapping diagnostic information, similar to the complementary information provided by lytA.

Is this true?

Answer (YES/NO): NO